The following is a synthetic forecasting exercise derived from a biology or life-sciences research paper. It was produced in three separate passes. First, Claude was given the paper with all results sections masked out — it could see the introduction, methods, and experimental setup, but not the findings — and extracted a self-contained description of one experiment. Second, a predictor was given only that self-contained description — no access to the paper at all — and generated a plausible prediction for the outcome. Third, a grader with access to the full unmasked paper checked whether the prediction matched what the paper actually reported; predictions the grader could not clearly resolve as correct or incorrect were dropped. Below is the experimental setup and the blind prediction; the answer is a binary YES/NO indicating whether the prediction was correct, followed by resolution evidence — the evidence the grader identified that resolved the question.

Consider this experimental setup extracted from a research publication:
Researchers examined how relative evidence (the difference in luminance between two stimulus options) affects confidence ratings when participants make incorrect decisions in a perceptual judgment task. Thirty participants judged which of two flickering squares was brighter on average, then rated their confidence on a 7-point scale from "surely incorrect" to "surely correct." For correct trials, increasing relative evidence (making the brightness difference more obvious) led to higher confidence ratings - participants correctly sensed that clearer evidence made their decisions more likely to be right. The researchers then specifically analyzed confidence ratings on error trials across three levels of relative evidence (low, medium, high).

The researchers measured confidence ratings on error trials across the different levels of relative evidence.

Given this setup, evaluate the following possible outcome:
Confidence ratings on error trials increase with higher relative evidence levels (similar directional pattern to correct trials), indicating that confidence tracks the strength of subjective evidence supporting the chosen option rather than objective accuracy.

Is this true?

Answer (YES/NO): NO